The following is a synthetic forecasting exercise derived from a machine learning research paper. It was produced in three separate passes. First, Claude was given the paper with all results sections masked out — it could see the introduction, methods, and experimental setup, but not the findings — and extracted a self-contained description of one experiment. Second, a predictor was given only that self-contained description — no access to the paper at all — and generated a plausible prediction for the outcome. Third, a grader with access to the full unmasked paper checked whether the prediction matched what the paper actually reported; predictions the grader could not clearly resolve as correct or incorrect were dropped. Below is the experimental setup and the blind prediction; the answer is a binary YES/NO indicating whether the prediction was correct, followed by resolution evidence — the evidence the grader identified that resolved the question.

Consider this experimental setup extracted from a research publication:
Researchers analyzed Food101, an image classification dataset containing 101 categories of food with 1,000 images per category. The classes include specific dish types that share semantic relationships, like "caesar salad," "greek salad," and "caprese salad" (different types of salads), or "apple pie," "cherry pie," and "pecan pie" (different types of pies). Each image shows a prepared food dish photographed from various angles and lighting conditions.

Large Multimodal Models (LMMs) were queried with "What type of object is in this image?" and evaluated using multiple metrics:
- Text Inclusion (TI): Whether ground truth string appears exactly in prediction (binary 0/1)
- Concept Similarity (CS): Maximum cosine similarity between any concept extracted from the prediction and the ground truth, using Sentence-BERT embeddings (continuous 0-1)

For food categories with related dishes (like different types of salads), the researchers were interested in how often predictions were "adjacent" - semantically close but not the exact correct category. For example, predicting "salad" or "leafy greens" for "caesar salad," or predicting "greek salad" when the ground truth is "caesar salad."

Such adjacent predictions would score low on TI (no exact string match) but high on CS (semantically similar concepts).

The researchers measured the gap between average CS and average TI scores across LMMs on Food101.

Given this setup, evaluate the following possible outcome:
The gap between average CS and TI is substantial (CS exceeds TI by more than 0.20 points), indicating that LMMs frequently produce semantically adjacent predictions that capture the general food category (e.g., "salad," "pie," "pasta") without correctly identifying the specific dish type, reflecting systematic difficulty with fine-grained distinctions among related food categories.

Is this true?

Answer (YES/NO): YES